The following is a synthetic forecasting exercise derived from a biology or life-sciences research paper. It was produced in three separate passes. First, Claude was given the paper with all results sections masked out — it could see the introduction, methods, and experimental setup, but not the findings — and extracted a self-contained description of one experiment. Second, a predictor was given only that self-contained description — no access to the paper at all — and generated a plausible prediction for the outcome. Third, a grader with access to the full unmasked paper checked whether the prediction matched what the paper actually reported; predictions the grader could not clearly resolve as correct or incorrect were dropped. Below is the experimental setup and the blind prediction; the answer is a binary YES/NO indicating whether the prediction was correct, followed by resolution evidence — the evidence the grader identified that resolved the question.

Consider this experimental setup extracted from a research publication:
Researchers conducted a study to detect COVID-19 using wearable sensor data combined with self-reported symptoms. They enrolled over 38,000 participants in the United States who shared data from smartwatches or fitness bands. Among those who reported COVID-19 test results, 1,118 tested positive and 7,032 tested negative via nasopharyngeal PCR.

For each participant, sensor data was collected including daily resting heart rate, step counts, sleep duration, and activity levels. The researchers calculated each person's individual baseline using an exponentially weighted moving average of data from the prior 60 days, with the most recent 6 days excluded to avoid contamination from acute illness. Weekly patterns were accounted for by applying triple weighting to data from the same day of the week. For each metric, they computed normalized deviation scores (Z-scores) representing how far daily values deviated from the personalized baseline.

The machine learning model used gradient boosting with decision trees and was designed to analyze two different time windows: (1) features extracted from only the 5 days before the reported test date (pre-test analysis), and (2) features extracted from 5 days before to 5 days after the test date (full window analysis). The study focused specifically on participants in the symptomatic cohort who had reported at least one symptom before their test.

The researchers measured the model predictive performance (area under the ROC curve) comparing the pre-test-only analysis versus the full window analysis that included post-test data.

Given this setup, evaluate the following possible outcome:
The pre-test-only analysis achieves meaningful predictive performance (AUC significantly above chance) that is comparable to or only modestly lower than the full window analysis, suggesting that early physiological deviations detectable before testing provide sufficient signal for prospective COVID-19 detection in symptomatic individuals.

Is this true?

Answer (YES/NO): YES